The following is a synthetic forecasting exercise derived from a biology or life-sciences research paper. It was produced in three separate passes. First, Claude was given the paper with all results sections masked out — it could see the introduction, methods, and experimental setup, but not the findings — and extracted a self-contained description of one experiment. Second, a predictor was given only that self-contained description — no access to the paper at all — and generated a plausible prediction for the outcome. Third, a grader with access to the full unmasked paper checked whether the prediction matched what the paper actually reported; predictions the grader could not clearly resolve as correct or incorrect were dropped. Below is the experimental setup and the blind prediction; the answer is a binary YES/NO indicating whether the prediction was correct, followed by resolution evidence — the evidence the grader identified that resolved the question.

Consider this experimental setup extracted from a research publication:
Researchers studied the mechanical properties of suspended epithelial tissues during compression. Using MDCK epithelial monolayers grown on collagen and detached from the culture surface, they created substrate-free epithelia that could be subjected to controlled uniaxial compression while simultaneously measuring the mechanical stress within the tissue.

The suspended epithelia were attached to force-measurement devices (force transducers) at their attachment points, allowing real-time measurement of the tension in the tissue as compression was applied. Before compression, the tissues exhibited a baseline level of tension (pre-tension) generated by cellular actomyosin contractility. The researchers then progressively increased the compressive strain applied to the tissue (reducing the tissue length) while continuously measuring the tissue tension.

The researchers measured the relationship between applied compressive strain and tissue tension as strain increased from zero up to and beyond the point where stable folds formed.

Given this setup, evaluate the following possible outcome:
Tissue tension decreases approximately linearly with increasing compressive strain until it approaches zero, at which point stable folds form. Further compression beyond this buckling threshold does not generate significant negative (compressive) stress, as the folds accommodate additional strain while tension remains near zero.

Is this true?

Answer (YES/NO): YES